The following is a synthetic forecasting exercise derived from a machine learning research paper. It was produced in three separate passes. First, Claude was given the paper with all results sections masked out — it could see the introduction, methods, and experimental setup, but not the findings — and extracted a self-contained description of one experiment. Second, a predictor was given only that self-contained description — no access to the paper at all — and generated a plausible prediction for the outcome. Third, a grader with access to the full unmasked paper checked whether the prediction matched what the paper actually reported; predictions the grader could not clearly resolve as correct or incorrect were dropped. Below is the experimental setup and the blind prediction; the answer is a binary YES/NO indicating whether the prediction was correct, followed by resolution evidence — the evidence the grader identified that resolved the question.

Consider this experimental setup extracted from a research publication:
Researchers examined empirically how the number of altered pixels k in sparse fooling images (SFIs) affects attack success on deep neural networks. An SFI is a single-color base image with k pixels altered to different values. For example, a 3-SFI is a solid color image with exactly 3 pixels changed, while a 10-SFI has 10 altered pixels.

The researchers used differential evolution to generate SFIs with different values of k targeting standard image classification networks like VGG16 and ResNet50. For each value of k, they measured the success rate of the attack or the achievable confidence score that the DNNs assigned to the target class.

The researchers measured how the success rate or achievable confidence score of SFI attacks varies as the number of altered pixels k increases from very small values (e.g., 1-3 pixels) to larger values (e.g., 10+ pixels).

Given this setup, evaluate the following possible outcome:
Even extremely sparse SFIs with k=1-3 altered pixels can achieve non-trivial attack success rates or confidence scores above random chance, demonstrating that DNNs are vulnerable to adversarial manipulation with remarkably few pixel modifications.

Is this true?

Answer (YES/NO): YES